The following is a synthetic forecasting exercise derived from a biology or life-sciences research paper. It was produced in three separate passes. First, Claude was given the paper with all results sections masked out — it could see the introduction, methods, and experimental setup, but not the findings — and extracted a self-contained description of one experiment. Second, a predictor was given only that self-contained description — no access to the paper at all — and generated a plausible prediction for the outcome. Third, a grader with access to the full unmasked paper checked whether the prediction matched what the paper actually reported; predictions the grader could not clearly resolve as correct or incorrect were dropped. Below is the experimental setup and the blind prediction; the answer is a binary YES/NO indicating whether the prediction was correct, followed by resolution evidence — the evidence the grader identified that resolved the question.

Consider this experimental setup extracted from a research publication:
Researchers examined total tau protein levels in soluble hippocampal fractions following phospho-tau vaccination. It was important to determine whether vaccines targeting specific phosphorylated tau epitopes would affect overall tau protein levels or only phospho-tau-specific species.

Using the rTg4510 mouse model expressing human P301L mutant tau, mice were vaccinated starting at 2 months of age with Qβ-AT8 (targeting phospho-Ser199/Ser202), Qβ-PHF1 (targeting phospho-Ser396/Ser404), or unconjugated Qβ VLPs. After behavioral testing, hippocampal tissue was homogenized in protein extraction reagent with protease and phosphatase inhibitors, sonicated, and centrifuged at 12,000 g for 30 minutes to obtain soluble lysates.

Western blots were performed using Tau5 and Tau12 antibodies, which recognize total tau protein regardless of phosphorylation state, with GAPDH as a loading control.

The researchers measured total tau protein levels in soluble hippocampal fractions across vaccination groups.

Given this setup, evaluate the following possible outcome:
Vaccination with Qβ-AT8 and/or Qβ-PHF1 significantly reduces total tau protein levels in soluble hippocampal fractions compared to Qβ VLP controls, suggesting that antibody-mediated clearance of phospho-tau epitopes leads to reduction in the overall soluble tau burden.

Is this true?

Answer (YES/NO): NO